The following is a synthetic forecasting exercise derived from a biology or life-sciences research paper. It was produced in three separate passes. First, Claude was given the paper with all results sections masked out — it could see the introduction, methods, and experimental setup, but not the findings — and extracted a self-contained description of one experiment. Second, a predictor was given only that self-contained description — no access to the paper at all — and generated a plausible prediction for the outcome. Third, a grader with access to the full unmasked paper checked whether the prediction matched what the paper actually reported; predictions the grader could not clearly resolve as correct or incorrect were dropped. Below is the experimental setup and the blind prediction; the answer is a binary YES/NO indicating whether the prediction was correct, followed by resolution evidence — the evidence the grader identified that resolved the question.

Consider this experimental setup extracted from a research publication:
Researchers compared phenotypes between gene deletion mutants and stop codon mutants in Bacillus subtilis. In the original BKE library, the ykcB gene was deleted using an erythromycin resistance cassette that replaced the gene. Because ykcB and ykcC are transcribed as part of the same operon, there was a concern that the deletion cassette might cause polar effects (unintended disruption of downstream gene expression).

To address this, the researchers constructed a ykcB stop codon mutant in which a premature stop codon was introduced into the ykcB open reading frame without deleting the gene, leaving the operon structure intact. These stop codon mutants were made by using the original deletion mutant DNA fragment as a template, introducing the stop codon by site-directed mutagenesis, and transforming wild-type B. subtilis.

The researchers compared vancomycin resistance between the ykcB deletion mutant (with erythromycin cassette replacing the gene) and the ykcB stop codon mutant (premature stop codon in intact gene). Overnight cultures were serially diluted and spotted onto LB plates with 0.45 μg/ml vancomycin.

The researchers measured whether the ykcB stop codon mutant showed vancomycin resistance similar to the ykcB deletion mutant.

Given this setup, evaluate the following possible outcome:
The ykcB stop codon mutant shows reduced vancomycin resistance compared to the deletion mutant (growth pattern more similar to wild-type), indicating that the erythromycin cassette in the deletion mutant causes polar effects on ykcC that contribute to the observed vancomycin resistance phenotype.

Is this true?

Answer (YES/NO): NO